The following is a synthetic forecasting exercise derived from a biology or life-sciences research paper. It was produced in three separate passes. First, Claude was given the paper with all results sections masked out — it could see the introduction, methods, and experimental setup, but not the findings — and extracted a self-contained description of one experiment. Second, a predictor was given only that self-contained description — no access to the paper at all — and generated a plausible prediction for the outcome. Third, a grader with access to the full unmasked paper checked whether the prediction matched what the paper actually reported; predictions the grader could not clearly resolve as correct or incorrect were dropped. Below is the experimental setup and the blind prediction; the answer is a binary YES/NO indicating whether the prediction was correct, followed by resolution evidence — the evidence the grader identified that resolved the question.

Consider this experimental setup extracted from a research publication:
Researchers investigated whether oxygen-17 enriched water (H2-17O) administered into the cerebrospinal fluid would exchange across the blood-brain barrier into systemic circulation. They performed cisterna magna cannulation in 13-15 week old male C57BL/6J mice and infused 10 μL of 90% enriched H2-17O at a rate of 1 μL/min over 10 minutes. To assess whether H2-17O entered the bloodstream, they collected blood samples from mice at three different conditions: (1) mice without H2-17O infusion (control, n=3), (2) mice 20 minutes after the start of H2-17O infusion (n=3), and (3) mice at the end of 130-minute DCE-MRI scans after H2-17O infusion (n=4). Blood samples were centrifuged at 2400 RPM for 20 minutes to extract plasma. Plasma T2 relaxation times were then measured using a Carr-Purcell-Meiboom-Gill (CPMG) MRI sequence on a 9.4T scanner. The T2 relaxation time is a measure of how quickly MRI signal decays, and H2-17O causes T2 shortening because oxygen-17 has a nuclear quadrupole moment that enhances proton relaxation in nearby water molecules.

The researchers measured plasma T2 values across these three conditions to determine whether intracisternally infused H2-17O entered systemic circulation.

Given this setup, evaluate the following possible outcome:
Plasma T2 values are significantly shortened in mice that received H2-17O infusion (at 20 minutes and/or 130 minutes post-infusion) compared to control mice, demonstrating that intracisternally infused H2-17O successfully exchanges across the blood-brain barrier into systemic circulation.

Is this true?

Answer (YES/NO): NO